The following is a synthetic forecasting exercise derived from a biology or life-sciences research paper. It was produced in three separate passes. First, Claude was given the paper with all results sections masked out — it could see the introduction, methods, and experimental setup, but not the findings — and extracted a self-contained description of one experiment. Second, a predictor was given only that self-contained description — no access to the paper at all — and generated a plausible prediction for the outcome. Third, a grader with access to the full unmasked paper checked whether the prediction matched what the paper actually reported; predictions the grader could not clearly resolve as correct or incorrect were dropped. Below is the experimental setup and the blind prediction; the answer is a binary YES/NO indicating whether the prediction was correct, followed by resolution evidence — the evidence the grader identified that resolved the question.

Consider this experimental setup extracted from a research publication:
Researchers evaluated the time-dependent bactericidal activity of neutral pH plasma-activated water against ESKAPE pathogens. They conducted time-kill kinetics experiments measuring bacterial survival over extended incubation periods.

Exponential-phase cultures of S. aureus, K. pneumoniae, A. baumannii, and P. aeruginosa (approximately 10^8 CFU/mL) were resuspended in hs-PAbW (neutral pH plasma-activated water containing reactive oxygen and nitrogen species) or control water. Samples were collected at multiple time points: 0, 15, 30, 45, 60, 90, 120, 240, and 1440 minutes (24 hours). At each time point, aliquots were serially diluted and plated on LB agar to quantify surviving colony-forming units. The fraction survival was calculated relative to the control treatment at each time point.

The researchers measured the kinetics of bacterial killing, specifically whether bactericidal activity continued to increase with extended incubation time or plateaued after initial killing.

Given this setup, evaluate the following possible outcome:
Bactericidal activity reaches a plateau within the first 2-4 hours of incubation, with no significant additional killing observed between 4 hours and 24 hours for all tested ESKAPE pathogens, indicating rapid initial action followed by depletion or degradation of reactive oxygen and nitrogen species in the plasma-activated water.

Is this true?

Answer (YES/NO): NO